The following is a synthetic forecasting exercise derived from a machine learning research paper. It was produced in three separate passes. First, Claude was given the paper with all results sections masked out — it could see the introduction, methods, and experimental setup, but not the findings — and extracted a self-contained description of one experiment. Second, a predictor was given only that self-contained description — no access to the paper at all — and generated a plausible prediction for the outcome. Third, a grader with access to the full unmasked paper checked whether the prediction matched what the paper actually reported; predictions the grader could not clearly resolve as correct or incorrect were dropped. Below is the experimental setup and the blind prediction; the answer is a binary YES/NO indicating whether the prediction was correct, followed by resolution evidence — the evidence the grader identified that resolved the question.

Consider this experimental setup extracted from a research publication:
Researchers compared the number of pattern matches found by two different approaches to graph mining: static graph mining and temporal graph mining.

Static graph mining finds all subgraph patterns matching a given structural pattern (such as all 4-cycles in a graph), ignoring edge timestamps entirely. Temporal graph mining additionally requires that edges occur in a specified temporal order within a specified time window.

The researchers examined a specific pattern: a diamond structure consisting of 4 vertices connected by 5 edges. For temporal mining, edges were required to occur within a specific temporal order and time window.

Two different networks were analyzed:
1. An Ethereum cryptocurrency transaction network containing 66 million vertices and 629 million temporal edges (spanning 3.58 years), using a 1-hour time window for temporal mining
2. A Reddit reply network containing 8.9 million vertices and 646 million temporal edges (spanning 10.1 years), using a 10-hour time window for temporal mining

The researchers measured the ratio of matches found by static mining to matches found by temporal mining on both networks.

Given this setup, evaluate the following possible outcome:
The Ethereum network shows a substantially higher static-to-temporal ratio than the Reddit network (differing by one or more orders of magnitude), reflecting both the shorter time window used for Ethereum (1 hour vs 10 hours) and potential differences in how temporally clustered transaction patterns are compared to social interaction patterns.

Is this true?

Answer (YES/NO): NO